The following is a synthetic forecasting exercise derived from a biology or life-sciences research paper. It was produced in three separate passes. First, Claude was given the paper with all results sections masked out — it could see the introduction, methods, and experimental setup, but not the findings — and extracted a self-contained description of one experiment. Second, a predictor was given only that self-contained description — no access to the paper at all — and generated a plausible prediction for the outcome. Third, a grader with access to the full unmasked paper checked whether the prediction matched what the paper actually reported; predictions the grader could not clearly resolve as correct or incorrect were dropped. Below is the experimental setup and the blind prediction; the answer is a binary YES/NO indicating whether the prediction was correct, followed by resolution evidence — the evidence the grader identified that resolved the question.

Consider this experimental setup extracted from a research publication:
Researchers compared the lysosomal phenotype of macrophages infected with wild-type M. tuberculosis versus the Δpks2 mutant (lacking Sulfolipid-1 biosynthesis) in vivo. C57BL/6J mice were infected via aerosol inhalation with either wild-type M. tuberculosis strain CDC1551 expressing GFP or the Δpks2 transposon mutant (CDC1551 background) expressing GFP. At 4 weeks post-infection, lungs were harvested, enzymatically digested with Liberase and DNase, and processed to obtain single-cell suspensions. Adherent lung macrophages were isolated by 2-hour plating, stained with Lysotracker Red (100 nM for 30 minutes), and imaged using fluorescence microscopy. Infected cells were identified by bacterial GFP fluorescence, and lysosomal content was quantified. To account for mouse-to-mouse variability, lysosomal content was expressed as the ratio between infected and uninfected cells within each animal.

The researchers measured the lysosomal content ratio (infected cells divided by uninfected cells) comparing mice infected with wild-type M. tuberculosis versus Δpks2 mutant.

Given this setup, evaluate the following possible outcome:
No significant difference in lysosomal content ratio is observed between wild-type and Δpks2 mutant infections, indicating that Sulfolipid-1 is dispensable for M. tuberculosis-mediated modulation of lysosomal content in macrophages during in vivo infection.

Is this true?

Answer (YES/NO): NO